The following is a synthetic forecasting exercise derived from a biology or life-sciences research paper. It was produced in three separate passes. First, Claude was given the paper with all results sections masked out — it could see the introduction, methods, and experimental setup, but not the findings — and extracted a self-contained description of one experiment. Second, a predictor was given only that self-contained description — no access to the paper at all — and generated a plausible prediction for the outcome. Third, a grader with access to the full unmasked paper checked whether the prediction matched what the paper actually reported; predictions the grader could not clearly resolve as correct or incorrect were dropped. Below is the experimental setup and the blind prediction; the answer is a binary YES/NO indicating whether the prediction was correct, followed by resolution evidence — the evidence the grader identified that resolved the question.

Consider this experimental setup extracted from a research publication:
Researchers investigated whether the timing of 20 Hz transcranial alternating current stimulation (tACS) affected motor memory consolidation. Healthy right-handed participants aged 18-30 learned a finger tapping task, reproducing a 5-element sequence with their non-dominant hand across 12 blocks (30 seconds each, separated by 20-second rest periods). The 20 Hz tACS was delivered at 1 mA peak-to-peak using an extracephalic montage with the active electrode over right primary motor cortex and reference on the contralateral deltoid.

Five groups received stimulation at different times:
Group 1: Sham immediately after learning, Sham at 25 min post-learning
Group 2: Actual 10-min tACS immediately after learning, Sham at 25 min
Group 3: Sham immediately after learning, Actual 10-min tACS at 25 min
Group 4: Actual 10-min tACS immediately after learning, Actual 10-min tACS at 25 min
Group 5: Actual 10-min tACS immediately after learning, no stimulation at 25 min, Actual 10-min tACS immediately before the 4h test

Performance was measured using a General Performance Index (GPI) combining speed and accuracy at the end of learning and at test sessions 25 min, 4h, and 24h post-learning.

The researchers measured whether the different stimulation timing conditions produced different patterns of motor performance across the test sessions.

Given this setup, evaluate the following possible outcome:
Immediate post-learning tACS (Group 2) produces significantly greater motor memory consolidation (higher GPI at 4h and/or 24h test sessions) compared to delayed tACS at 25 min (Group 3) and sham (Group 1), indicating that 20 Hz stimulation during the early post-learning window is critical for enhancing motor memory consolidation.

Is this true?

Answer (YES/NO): NO